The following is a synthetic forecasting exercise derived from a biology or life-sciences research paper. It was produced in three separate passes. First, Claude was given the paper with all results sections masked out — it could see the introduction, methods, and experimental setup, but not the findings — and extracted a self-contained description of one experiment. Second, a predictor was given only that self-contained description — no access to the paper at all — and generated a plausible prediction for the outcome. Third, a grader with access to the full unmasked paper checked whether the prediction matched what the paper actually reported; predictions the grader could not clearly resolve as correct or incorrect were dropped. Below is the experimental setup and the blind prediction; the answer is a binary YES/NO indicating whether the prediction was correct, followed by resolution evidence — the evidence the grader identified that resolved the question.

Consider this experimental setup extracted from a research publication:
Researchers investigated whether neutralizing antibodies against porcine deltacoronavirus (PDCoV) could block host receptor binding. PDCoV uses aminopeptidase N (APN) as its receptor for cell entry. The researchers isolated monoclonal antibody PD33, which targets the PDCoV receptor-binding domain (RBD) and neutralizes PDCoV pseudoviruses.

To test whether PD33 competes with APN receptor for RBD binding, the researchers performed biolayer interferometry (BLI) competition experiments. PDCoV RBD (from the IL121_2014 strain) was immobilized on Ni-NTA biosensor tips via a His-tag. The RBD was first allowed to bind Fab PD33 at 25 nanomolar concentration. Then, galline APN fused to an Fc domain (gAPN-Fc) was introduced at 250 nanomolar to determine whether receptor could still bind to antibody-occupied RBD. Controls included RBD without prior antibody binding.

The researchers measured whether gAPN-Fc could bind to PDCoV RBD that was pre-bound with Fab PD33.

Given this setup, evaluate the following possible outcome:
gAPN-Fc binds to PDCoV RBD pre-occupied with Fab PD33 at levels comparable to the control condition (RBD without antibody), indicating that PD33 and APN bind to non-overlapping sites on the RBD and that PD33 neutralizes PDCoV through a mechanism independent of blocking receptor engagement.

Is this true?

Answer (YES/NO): NO